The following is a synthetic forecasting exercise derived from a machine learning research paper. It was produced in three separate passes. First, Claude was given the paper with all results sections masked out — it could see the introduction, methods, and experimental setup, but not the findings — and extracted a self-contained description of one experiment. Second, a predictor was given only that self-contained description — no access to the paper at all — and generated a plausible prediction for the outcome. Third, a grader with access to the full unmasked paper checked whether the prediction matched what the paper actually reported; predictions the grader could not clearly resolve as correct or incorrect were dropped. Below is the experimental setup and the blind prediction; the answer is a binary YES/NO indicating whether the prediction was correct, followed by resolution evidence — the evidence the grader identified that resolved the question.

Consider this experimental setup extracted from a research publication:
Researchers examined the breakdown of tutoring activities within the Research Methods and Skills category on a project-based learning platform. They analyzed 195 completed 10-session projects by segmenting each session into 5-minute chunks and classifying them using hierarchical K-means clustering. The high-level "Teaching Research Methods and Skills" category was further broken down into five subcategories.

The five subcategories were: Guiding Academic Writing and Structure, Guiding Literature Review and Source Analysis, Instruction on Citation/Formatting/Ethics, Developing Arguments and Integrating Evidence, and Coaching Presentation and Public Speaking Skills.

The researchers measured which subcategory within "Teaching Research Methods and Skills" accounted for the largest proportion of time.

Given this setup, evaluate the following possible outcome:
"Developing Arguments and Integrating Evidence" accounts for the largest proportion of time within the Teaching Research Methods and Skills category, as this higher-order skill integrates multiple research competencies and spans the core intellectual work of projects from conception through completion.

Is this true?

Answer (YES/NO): NO